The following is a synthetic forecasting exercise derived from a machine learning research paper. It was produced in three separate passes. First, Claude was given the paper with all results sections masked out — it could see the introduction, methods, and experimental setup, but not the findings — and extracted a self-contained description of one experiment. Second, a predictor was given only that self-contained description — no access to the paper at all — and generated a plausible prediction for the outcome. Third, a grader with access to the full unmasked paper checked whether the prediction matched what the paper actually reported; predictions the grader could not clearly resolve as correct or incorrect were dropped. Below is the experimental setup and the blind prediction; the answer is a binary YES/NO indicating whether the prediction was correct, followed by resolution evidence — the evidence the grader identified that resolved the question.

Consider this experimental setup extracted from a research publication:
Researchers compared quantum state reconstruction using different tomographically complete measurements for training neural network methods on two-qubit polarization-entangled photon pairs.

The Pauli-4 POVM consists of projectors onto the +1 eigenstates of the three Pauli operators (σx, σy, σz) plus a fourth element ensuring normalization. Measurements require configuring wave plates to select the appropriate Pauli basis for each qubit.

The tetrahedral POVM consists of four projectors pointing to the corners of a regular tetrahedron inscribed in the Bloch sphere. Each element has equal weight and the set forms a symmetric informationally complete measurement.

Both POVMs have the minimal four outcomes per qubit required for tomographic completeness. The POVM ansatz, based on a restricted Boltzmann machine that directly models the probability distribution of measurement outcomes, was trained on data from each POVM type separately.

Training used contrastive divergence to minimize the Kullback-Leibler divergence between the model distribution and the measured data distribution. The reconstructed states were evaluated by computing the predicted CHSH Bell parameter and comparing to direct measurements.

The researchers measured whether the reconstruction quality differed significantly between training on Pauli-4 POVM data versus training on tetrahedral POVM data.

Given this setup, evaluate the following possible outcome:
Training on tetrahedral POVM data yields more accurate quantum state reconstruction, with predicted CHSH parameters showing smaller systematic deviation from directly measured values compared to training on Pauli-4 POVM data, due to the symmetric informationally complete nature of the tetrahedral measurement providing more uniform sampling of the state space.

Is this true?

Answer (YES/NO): NO